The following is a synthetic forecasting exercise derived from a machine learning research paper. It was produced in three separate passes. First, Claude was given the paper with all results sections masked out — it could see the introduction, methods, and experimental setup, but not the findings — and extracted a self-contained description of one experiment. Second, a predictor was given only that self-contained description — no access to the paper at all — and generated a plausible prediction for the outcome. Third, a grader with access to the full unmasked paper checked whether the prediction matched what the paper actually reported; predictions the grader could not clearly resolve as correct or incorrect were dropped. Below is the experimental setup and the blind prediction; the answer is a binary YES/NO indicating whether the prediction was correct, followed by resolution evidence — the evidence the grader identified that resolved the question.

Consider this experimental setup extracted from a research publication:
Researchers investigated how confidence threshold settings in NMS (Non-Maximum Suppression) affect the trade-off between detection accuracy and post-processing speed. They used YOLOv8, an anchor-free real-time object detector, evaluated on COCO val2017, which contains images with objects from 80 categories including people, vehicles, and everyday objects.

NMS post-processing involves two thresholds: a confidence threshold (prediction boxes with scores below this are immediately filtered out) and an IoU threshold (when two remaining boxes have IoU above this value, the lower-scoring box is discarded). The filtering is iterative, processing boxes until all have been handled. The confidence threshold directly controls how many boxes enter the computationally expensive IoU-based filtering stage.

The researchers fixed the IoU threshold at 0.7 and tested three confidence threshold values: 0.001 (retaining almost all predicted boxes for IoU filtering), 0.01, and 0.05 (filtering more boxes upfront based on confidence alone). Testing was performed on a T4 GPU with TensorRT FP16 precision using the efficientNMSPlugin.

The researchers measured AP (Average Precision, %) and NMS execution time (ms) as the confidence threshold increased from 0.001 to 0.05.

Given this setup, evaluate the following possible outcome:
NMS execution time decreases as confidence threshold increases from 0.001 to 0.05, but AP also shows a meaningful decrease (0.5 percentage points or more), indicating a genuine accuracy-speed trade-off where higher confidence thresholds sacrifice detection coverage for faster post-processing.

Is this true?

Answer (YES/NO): YES